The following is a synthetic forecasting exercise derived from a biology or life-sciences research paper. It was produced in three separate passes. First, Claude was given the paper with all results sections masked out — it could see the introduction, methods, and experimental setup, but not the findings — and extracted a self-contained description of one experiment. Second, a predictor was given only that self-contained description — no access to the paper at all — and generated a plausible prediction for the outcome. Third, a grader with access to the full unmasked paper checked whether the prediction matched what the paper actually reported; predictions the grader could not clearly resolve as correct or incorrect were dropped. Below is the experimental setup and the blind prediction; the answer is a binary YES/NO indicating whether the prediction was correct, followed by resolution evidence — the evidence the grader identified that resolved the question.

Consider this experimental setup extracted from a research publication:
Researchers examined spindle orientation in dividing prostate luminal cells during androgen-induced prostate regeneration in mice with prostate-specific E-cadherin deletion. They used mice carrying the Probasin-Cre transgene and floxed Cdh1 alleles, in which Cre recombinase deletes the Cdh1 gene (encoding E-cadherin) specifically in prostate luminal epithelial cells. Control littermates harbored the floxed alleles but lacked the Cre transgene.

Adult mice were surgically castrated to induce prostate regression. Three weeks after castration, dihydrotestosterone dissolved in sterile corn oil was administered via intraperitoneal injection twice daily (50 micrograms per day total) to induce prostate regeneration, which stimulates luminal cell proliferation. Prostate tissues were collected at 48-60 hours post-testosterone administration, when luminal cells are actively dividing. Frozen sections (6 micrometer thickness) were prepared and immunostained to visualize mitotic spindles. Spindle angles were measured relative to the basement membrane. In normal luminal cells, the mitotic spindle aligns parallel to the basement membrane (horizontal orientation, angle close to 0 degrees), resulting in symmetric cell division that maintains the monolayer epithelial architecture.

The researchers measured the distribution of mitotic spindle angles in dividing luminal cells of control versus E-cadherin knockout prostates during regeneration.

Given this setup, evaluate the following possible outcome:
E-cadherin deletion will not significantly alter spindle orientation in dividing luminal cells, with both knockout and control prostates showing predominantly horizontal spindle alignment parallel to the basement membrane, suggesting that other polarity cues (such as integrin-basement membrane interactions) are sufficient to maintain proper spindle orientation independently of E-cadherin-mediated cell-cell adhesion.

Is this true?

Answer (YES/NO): NO